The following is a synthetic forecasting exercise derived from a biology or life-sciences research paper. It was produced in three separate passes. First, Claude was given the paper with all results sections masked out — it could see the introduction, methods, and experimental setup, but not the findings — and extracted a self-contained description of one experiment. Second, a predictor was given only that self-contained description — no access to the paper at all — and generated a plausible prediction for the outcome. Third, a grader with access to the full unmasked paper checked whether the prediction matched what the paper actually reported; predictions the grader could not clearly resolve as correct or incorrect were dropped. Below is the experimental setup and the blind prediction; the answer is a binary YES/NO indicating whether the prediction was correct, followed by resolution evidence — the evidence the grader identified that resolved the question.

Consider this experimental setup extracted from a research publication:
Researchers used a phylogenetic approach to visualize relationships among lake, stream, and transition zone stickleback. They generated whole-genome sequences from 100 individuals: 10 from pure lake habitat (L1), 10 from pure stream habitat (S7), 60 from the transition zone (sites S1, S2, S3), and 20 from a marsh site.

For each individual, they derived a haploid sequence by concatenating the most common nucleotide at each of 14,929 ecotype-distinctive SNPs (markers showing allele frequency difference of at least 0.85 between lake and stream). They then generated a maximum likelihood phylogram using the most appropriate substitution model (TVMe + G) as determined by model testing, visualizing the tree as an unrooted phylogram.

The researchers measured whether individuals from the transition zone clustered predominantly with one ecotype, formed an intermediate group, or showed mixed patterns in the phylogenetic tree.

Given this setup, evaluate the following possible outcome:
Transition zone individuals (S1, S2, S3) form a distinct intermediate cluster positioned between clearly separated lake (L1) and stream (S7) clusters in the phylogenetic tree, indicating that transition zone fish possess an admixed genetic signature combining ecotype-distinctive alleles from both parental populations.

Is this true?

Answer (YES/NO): NO